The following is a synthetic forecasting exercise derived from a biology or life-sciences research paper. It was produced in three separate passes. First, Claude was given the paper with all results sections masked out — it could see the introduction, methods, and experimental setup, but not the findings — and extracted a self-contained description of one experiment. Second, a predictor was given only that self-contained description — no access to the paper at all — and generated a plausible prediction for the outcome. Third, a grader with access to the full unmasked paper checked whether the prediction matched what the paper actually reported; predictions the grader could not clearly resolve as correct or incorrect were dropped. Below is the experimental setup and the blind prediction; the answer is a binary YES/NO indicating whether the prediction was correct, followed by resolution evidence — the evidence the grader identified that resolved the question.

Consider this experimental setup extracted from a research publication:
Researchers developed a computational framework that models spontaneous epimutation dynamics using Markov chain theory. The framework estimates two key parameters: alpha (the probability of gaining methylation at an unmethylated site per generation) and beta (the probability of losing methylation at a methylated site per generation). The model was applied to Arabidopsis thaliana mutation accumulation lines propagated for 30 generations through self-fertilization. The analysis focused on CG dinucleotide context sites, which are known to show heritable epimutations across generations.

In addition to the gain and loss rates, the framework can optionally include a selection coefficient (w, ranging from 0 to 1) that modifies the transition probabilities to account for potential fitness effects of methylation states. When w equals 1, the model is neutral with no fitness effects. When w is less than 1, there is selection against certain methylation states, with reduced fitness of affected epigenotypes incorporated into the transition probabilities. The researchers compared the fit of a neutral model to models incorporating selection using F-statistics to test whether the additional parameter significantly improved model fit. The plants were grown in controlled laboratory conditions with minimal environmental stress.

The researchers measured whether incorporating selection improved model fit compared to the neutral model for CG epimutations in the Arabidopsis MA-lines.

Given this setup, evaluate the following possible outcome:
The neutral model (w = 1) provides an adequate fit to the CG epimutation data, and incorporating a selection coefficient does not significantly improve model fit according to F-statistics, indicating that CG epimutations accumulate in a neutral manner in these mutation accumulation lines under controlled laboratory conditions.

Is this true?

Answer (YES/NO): YES